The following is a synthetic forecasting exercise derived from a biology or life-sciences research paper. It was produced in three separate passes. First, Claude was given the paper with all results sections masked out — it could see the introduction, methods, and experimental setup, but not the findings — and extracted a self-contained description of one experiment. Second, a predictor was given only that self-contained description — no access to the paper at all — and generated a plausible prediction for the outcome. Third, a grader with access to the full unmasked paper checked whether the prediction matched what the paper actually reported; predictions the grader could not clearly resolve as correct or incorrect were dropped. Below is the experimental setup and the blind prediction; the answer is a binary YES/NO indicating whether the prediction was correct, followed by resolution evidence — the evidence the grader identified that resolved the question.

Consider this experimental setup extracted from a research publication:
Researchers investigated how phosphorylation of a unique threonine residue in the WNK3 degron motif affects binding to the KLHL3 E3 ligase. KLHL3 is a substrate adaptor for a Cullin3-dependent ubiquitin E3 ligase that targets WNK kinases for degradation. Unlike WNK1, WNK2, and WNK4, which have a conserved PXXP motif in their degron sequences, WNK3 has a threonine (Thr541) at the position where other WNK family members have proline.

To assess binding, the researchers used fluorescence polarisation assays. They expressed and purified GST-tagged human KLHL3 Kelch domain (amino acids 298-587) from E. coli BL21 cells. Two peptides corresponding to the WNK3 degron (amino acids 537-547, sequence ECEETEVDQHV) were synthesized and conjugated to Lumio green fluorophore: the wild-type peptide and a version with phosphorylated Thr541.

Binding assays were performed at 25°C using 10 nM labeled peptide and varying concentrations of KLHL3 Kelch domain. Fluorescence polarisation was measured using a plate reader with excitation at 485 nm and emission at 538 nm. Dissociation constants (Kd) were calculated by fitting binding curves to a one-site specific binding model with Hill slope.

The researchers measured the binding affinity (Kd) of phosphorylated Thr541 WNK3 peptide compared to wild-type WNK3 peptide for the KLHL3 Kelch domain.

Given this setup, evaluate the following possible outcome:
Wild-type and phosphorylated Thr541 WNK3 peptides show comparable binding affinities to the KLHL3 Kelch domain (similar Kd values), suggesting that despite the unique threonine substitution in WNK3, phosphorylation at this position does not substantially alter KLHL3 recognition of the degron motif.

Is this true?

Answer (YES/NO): NO